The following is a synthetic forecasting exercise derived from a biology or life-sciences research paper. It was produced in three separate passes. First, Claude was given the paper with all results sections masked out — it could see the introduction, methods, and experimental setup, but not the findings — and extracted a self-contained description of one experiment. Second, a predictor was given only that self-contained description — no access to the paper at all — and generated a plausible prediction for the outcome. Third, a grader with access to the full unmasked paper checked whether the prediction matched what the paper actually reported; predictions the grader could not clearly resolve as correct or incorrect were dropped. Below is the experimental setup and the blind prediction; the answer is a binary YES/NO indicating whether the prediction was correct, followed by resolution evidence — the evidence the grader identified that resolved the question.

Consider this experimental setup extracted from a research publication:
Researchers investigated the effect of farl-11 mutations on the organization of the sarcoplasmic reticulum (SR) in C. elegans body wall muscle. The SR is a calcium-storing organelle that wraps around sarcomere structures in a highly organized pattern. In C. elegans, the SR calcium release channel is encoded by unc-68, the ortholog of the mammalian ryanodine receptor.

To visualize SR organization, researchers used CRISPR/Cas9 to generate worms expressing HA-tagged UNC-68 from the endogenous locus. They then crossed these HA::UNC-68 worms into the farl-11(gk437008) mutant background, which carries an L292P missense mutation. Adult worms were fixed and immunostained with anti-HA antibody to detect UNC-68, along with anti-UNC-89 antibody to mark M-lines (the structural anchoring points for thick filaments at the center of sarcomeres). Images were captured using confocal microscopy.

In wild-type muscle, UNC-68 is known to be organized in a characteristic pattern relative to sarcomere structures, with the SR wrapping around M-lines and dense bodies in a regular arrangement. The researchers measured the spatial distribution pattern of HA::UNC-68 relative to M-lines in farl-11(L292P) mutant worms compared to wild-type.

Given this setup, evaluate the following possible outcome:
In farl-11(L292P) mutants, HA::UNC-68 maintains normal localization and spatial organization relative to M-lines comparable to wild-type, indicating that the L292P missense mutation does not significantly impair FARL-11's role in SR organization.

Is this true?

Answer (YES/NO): NO